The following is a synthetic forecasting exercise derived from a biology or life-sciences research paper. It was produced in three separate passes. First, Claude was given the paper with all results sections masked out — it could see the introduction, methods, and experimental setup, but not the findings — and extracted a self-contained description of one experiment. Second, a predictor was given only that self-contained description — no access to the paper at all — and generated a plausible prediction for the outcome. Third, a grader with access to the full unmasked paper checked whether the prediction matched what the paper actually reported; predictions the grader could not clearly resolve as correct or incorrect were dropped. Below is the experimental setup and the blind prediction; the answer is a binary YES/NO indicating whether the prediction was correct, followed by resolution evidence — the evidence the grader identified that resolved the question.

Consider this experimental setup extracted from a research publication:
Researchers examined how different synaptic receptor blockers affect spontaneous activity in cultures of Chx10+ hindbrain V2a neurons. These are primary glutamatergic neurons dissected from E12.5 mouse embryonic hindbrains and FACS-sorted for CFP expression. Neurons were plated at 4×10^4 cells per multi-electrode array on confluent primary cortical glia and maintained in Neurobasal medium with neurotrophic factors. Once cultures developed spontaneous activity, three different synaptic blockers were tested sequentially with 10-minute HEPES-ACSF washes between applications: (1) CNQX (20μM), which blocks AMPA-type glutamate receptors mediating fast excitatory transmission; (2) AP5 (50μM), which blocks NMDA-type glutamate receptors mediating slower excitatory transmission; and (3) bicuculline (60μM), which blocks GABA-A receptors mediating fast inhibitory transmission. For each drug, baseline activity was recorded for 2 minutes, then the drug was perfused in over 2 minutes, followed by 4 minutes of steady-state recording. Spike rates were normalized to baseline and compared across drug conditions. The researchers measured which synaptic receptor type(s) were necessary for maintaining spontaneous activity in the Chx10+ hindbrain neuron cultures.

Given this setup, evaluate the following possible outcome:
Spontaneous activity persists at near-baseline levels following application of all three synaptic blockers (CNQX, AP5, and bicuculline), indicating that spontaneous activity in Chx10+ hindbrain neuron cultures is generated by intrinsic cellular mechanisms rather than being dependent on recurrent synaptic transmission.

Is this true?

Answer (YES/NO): NO